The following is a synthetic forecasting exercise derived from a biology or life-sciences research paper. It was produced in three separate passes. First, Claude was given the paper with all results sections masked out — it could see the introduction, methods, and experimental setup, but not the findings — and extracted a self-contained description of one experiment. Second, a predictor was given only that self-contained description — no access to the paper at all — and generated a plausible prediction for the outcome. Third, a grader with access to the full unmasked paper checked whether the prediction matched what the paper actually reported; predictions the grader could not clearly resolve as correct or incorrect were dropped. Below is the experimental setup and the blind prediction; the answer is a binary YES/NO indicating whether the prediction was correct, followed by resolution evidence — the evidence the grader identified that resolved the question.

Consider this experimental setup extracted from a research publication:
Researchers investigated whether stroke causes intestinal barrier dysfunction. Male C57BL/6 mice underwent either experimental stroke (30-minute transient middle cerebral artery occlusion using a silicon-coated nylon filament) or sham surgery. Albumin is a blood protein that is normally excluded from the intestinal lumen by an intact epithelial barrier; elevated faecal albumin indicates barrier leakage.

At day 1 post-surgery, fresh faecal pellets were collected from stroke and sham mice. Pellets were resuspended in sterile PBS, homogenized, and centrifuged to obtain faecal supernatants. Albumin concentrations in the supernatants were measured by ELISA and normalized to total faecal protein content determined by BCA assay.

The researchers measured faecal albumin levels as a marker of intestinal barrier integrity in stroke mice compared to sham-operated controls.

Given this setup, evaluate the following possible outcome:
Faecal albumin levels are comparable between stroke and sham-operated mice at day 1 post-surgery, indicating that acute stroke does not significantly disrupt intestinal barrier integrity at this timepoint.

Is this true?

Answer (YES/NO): NO